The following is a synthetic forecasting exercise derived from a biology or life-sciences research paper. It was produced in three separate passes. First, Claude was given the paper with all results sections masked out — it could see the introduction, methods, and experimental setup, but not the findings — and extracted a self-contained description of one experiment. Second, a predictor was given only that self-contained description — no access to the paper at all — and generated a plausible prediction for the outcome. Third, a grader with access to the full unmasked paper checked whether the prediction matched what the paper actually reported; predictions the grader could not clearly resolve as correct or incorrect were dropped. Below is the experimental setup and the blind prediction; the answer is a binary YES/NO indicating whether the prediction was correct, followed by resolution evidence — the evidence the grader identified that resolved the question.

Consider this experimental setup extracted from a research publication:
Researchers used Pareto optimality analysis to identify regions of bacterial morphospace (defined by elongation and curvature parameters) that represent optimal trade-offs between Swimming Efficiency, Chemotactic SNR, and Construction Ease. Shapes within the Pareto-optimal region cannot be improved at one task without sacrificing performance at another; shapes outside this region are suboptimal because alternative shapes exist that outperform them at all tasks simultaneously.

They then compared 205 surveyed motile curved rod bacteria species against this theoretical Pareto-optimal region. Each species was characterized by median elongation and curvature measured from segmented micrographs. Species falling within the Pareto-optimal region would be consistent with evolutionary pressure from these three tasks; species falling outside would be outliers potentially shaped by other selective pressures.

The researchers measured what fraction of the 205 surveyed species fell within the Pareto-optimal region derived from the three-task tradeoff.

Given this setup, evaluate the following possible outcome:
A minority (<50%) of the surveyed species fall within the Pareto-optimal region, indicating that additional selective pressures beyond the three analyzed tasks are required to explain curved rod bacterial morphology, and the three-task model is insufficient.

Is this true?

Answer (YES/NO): NO